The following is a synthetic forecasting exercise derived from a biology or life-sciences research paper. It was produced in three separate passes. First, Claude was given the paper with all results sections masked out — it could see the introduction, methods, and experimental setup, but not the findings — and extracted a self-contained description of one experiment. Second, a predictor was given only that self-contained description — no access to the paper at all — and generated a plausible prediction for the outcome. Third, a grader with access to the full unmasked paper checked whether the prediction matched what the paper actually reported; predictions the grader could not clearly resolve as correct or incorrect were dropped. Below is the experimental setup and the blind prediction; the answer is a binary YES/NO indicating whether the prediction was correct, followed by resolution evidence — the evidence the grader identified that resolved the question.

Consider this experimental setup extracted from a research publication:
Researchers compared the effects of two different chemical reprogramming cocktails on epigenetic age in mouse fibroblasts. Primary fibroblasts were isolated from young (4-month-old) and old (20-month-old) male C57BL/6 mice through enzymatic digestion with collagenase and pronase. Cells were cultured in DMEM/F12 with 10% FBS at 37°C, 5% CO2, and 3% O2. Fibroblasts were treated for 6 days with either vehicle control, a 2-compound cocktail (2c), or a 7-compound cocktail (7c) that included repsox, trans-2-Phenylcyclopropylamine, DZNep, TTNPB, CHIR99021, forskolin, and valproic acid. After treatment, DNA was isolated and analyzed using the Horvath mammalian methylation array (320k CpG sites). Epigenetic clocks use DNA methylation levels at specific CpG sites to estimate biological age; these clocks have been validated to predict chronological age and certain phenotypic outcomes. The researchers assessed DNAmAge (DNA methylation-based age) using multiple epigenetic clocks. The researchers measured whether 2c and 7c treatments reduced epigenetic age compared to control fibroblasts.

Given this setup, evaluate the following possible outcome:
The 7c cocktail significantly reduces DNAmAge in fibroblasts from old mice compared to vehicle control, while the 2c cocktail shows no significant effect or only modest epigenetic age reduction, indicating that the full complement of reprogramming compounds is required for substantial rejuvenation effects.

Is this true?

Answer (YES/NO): YES